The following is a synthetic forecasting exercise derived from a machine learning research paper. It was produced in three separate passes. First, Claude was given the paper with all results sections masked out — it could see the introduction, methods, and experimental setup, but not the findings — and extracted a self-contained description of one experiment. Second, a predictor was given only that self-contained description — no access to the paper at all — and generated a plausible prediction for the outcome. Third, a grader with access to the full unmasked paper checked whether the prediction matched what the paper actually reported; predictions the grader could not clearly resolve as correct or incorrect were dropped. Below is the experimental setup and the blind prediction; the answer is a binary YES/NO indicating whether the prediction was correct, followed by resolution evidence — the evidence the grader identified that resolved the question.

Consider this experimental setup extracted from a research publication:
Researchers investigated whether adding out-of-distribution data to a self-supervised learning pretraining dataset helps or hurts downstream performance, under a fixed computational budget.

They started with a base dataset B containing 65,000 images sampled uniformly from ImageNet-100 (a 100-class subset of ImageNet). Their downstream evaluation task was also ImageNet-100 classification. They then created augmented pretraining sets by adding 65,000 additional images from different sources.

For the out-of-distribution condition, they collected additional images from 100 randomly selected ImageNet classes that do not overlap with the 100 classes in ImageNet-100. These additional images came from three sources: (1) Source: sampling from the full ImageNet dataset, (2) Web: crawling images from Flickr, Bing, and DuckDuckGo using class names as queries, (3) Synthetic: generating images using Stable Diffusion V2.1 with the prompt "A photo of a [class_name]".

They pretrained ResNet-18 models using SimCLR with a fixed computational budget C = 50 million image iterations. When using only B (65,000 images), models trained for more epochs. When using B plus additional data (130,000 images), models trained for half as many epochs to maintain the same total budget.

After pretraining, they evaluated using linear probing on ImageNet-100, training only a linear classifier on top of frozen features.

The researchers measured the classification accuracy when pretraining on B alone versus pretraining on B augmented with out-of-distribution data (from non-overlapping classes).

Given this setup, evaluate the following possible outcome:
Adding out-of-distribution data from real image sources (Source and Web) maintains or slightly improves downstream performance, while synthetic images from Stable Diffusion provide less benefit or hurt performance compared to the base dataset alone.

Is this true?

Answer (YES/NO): NO